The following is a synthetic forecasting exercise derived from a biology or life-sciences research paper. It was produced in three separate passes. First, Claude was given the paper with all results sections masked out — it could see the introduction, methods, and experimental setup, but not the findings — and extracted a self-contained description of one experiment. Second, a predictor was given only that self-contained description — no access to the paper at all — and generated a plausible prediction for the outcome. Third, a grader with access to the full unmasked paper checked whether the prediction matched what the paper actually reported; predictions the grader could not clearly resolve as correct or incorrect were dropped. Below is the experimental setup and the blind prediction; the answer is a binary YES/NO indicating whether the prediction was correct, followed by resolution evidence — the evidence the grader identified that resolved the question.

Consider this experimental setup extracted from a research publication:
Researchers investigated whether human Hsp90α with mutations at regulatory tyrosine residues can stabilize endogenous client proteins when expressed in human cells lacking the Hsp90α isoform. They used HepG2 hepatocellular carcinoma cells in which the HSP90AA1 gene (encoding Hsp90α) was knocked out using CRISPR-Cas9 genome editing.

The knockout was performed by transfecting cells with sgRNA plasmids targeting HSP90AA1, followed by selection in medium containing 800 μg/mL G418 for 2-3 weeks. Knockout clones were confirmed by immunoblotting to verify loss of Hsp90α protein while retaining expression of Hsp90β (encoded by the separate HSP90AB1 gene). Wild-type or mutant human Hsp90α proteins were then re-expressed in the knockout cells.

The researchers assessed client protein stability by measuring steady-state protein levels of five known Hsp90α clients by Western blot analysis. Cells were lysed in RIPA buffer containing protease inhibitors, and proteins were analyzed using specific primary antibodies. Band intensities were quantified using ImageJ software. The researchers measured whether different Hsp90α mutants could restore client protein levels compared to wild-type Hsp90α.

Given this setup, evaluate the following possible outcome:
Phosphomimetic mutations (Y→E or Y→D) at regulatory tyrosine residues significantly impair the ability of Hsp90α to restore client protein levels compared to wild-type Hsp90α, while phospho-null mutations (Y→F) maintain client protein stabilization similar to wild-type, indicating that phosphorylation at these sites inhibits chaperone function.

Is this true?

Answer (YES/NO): NO